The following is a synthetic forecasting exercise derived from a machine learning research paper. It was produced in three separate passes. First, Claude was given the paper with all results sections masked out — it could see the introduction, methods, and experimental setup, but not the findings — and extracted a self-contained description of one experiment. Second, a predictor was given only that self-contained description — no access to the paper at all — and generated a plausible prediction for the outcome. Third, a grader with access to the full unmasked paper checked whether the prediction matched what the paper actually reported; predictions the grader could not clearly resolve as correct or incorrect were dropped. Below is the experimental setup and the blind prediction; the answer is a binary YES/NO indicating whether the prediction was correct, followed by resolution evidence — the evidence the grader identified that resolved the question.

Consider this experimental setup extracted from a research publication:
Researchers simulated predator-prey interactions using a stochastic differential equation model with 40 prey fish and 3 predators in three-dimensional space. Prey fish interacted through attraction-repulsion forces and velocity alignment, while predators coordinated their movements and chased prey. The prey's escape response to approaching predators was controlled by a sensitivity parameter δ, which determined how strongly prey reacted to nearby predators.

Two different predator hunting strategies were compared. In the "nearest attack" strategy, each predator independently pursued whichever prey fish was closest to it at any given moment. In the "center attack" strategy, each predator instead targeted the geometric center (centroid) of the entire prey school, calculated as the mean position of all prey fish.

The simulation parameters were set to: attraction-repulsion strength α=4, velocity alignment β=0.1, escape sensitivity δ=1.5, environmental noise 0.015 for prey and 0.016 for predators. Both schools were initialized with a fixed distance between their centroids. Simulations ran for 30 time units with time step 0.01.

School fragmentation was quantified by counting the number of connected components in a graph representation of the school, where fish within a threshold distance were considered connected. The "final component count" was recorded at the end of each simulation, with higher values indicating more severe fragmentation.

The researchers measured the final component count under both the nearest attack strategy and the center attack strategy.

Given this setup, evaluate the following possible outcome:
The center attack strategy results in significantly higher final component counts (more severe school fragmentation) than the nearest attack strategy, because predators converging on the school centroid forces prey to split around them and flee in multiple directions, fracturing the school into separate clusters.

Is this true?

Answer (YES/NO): NO